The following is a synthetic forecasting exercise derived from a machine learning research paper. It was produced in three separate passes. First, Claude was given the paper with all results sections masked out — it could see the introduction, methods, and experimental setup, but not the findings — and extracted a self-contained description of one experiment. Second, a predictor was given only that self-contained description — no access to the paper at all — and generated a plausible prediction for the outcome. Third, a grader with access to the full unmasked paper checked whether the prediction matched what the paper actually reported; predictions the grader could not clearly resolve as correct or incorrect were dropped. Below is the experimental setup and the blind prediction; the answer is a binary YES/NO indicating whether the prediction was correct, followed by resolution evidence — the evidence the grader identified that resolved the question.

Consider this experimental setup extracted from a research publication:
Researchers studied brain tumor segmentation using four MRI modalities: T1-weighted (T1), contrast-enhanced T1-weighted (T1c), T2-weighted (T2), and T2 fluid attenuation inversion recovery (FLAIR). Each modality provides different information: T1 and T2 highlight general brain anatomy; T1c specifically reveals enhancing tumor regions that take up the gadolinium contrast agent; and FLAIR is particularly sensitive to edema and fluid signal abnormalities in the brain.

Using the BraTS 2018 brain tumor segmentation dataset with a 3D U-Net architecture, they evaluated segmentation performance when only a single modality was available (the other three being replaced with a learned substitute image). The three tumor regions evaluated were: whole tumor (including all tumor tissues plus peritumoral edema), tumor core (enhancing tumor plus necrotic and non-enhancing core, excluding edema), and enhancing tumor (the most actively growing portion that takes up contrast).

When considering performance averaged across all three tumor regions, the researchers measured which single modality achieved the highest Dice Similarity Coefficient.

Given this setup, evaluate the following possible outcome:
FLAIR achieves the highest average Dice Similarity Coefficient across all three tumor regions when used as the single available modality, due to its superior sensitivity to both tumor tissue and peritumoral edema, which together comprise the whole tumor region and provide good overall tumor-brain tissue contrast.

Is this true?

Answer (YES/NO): NO